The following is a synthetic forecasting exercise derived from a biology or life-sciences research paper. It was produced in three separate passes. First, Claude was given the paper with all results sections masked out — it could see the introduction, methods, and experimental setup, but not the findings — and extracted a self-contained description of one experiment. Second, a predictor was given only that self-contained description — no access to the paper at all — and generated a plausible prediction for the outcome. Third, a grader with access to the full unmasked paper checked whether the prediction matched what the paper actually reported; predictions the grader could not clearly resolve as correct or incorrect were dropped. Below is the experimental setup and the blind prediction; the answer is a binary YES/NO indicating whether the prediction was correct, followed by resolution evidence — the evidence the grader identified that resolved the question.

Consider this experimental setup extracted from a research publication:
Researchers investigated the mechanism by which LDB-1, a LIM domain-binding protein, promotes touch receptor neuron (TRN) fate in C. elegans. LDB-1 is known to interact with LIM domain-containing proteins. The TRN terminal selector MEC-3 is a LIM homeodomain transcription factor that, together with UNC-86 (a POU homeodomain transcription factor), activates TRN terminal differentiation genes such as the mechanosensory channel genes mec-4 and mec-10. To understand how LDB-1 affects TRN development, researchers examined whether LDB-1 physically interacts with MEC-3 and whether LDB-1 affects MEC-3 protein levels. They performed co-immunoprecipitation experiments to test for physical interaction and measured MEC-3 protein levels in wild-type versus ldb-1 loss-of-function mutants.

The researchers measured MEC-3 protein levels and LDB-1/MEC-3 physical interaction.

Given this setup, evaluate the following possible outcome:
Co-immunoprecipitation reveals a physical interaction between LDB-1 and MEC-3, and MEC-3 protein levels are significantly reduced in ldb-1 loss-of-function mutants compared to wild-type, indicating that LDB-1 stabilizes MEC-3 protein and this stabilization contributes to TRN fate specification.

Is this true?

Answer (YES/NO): NO